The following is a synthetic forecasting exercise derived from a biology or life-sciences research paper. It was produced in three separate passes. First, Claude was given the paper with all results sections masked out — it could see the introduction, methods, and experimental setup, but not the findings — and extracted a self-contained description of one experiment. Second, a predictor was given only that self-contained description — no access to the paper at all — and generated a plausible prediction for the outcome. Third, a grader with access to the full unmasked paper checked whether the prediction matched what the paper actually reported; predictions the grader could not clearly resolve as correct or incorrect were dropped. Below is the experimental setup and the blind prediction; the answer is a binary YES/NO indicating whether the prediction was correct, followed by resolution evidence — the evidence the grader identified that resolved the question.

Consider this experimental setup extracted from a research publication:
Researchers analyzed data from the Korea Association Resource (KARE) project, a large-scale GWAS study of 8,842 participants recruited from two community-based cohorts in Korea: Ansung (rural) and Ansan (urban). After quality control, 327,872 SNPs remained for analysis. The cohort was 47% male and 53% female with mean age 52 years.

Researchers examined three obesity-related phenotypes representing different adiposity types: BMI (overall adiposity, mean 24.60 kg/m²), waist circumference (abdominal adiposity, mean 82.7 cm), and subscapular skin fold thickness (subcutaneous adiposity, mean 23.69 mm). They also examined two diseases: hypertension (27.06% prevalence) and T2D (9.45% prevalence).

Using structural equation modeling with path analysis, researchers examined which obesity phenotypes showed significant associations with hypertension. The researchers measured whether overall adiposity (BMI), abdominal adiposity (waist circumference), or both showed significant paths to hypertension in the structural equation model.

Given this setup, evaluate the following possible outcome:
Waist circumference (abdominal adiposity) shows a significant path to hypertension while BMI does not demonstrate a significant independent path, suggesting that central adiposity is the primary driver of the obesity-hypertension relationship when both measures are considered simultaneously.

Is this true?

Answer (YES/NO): NO